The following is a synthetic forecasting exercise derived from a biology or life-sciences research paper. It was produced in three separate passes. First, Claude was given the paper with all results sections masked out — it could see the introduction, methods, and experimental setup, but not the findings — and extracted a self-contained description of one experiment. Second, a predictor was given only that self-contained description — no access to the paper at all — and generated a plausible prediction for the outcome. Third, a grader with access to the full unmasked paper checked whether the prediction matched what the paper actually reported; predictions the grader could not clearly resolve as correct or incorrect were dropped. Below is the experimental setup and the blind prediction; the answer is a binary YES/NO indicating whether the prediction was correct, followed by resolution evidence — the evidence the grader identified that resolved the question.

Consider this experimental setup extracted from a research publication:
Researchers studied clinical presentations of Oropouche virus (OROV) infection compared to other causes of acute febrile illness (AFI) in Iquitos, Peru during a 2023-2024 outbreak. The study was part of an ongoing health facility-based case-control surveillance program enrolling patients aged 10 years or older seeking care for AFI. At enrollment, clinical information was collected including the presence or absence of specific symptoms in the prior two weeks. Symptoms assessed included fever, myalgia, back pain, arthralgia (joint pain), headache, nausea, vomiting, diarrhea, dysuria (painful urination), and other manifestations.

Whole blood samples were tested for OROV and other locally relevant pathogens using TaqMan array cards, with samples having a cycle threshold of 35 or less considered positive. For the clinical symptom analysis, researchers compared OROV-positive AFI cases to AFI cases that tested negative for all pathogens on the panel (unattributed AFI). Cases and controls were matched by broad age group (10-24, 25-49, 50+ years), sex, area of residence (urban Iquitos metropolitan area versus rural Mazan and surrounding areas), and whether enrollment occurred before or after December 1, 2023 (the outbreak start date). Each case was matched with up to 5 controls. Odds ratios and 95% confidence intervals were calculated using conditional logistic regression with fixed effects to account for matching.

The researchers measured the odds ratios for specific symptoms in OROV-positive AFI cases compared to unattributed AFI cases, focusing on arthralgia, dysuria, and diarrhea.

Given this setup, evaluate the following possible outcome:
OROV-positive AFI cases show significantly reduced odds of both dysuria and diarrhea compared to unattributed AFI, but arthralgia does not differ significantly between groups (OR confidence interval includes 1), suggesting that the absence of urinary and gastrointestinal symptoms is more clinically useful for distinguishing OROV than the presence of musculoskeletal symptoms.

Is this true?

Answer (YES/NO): NO